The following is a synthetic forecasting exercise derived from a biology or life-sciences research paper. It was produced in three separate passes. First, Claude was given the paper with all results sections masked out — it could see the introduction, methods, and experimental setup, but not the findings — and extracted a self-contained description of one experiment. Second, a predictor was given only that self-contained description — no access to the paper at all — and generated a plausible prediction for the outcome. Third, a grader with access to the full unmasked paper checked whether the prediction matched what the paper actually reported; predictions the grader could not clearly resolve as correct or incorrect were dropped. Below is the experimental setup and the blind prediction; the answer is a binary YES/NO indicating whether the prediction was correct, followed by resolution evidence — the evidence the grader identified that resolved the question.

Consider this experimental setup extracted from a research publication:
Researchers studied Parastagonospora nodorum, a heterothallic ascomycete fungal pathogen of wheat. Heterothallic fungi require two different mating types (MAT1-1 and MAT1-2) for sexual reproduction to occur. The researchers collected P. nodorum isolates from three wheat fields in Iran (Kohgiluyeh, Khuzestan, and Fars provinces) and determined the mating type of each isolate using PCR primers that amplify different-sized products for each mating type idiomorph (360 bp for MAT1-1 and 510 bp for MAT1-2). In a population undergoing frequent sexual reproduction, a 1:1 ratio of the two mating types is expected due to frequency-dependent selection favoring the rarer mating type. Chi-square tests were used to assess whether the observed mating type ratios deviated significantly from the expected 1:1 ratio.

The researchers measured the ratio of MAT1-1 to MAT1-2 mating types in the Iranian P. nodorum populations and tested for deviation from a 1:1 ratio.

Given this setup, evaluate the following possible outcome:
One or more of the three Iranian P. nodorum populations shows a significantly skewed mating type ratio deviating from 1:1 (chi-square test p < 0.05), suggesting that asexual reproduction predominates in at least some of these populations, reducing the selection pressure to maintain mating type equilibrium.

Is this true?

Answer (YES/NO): YES